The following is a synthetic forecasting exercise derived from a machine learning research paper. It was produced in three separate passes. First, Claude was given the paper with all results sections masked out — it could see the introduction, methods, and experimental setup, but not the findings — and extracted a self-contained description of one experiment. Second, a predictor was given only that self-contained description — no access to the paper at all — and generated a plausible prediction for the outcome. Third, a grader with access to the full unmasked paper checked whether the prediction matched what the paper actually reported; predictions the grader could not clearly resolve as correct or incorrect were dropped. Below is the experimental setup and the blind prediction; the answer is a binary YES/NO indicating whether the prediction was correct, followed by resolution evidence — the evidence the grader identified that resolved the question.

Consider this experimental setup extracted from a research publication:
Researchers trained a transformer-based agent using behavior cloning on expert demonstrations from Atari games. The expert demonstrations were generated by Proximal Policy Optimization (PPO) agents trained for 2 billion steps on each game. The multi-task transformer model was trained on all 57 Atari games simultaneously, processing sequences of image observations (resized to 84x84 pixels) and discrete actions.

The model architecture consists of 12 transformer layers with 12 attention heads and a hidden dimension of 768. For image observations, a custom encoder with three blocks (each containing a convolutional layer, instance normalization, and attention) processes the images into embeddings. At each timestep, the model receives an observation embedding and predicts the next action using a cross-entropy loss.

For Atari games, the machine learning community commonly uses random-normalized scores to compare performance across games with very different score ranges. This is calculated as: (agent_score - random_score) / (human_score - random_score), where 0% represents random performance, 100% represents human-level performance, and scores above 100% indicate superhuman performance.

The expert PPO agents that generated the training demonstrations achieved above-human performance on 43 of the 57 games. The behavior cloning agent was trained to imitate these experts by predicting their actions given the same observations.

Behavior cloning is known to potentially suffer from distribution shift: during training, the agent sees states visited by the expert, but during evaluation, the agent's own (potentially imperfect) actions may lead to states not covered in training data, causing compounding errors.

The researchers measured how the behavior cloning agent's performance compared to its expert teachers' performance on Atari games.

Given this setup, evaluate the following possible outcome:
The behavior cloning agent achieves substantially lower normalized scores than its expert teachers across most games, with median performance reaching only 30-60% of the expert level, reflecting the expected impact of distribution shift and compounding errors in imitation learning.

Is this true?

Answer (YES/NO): NO